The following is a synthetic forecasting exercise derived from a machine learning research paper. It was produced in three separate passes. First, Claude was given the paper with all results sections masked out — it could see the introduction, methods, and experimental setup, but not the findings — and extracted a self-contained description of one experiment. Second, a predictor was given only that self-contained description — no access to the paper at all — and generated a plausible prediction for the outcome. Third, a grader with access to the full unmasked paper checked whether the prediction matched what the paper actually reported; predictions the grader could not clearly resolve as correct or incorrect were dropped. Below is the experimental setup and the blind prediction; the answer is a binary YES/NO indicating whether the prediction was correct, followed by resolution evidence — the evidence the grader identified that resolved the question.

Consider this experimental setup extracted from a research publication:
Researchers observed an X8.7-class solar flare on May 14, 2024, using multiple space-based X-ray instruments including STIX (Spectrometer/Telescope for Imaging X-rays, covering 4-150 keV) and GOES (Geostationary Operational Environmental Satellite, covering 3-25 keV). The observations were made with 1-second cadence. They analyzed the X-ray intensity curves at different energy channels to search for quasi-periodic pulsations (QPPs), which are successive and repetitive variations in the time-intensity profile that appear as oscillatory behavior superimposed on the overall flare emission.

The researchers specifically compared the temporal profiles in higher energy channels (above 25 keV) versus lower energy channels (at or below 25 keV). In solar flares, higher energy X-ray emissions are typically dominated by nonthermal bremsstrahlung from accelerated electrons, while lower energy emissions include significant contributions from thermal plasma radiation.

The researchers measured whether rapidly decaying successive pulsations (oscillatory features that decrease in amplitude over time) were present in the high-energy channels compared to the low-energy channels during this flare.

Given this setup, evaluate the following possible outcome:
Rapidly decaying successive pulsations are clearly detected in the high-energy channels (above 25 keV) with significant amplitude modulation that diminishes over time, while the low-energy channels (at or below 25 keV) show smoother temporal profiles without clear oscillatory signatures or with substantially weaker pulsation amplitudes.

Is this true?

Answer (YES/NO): YES